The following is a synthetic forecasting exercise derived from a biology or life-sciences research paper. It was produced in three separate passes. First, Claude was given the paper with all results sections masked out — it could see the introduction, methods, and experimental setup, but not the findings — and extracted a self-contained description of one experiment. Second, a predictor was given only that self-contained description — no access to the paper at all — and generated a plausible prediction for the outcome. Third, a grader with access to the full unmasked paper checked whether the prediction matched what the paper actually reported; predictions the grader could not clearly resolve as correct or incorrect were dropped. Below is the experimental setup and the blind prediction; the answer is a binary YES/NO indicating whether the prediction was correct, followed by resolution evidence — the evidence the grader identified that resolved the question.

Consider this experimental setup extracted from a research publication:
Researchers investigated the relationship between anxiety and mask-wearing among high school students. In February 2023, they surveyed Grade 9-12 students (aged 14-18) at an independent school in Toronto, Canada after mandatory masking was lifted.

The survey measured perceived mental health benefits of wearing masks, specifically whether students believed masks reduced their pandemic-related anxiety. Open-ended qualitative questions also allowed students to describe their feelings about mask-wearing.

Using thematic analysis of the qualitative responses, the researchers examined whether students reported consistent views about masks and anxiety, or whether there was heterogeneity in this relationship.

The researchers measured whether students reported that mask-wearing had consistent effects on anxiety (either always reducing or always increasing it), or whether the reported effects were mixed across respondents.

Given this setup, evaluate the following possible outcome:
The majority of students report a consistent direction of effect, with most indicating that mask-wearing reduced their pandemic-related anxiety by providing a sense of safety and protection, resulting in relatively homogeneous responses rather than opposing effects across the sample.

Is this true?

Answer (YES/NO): NO